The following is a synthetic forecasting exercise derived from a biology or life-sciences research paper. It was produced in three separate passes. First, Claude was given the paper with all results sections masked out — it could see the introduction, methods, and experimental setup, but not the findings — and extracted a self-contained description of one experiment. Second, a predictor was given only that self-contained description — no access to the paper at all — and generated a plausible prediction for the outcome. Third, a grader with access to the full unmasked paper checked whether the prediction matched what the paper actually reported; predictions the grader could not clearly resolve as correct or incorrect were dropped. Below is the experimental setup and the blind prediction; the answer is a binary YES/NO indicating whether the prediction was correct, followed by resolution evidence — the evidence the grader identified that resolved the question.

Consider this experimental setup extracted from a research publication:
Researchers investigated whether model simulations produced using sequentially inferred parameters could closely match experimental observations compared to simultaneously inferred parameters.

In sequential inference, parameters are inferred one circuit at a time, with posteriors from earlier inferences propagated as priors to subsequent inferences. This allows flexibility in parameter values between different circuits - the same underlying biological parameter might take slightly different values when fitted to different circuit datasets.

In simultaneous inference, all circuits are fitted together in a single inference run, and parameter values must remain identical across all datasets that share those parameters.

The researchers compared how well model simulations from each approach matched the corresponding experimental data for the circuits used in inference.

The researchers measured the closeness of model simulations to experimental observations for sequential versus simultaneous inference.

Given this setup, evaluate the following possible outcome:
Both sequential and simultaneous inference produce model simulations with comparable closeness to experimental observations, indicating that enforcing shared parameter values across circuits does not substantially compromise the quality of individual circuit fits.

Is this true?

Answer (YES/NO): NO